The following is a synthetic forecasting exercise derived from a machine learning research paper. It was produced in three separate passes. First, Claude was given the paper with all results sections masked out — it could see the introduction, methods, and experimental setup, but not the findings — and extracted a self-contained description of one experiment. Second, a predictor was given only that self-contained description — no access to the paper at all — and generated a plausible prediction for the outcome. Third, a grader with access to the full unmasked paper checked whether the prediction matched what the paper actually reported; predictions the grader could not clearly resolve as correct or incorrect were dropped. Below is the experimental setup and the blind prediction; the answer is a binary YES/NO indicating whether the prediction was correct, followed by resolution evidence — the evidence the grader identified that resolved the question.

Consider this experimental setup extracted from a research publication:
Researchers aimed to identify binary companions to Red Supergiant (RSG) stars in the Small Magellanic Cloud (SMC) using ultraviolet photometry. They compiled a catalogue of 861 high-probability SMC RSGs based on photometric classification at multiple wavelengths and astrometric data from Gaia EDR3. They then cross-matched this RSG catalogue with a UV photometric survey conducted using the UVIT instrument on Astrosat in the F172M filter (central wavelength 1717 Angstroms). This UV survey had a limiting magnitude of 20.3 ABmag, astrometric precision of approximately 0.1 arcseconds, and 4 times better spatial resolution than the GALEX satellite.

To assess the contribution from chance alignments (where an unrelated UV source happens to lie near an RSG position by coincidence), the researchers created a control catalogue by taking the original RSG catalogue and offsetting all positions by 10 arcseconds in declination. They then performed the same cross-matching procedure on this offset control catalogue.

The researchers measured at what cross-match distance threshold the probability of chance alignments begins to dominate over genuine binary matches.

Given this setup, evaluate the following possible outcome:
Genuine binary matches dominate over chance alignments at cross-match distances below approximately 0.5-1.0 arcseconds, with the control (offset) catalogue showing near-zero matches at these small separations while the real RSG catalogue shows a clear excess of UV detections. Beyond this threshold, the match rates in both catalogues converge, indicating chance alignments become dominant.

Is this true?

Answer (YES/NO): YES